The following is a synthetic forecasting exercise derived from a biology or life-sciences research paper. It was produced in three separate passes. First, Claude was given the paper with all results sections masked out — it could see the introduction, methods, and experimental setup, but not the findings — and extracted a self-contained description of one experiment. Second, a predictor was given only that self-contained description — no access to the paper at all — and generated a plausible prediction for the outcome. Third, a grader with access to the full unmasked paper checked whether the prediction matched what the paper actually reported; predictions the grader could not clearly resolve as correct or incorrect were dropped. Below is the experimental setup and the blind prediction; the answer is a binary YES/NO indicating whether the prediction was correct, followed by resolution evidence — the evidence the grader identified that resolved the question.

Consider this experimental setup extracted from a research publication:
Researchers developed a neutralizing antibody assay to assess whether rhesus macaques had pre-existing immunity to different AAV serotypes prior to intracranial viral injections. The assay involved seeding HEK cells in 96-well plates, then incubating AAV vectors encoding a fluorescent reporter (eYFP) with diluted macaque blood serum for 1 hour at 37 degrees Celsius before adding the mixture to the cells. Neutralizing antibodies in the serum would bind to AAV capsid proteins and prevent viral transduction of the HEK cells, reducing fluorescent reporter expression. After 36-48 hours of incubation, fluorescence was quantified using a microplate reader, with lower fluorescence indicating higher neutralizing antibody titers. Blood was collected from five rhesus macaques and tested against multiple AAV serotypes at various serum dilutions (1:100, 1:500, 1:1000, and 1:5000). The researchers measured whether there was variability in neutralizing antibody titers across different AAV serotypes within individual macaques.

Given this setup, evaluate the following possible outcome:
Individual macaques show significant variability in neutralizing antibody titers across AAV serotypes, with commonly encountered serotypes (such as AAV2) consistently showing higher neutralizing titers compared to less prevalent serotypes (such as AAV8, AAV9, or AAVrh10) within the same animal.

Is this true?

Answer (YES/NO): NO